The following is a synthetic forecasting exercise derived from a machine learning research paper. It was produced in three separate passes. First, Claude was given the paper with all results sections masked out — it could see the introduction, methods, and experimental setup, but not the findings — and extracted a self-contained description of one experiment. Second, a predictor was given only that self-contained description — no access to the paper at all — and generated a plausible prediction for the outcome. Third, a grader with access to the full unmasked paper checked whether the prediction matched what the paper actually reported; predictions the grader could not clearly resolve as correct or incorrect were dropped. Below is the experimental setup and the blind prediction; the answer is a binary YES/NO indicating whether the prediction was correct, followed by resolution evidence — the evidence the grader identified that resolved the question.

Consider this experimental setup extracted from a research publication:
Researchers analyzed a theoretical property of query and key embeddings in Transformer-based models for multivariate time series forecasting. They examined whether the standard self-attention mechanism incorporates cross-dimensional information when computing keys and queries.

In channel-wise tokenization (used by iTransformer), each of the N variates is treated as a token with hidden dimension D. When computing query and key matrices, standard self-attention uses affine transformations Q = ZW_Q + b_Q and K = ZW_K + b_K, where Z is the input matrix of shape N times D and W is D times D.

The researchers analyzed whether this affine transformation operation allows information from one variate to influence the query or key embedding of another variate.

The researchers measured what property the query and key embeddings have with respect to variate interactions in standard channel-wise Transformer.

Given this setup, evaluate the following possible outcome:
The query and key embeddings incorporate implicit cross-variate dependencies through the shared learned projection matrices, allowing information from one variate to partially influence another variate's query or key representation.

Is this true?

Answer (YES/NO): NO